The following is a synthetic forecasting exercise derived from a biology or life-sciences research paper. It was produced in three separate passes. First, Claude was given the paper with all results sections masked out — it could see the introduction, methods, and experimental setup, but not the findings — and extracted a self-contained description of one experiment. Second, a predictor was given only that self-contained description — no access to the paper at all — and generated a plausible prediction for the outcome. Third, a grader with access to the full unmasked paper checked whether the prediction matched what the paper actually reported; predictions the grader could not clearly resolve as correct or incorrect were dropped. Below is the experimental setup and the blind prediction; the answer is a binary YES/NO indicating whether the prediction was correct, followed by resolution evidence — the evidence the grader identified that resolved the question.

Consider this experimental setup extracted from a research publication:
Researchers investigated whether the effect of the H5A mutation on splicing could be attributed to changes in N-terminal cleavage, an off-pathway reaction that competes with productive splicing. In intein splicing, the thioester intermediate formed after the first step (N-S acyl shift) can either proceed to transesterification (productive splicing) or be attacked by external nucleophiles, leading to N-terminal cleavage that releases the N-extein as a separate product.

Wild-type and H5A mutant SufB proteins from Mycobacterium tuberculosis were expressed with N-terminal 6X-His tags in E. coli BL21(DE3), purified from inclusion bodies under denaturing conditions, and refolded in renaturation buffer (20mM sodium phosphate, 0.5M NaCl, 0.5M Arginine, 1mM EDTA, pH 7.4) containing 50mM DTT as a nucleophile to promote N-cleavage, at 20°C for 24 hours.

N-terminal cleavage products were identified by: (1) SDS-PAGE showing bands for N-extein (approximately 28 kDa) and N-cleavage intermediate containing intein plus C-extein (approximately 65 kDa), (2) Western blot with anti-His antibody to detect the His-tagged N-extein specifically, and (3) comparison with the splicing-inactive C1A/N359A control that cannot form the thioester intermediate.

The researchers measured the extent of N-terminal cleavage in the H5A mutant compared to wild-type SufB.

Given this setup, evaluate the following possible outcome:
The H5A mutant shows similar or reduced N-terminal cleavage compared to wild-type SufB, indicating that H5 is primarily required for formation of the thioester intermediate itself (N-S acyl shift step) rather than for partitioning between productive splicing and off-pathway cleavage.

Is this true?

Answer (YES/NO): YES